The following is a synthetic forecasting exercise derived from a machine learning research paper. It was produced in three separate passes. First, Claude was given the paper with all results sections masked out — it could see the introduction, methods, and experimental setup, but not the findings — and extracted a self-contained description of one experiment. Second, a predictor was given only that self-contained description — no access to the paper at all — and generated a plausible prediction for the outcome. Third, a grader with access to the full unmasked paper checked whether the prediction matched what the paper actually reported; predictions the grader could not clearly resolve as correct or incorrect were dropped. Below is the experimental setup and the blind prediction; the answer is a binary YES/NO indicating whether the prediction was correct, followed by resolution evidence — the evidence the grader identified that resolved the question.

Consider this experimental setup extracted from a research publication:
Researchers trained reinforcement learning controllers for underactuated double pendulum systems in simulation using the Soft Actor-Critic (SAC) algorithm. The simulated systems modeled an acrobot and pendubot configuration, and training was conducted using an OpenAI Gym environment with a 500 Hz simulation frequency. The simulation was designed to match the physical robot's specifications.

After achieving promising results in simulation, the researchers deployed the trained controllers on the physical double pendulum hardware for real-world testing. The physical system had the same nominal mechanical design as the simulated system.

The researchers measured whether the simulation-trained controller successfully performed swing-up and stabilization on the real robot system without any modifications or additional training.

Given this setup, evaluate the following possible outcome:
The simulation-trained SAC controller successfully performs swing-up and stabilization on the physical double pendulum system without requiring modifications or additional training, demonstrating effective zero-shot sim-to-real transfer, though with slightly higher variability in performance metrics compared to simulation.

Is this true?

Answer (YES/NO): NO